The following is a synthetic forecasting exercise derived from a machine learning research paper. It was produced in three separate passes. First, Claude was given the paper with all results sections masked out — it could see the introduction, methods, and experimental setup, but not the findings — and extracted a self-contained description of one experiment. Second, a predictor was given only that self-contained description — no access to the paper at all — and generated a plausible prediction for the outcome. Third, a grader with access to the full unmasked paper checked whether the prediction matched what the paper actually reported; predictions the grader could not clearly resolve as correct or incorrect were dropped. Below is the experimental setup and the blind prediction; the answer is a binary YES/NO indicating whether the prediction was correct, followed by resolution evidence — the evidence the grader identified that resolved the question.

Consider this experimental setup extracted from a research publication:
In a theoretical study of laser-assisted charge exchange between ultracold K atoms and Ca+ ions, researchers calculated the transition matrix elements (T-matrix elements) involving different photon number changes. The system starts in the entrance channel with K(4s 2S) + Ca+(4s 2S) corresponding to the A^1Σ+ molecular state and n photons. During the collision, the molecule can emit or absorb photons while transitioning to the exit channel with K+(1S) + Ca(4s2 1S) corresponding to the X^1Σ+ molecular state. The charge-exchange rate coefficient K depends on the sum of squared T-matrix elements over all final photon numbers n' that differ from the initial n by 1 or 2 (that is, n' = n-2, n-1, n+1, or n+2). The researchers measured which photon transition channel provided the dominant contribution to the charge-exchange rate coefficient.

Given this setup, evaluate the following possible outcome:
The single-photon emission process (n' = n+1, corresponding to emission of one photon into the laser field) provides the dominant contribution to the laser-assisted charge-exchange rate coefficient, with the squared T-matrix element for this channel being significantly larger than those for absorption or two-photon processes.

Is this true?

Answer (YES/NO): YES